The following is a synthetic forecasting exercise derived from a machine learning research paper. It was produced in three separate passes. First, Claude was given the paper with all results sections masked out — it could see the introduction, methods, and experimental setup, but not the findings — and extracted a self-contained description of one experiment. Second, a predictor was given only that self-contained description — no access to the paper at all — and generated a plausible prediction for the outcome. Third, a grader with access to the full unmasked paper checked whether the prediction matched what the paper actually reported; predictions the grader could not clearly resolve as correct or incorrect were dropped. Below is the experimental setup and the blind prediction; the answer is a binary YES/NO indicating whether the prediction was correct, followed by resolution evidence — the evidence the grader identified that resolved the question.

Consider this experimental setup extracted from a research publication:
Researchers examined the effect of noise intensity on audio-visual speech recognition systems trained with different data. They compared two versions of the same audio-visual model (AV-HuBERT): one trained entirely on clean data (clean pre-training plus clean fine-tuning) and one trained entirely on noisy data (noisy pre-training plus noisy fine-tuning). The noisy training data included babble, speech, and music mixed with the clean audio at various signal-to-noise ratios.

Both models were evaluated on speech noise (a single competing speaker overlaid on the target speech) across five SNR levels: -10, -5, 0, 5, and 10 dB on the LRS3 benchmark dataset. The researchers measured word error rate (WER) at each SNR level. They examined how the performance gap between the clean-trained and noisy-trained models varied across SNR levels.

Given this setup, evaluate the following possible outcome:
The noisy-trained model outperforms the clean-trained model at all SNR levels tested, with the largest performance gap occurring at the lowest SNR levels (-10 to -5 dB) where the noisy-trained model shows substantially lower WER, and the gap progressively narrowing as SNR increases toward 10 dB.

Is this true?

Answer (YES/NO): YES